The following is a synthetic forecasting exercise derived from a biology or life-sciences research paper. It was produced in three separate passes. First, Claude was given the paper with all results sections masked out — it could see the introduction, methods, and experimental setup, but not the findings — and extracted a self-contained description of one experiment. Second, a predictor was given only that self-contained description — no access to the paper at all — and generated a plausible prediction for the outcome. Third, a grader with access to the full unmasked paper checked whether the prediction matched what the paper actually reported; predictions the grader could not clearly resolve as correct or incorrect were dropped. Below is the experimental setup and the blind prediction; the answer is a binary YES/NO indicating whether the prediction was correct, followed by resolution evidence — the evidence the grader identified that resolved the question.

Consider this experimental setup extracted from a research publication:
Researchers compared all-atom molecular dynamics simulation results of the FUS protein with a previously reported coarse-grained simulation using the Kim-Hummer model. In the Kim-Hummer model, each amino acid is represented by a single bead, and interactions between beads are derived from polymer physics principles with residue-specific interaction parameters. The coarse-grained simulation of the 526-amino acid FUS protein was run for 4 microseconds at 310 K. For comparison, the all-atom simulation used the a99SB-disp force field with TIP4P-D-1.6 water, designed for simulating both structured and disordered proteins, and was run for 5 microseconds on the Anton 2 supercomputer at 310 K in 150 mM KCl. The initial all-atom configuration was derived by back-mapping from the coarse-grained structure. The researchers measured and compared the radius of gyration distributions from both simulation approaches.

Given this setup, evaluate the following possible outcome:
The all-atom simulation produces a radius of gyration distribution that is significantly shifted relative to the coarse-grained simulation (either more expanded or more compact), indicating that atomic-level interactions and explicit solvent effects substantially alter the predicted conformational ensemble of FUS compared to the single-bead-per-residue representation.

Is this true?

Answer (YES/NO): YES